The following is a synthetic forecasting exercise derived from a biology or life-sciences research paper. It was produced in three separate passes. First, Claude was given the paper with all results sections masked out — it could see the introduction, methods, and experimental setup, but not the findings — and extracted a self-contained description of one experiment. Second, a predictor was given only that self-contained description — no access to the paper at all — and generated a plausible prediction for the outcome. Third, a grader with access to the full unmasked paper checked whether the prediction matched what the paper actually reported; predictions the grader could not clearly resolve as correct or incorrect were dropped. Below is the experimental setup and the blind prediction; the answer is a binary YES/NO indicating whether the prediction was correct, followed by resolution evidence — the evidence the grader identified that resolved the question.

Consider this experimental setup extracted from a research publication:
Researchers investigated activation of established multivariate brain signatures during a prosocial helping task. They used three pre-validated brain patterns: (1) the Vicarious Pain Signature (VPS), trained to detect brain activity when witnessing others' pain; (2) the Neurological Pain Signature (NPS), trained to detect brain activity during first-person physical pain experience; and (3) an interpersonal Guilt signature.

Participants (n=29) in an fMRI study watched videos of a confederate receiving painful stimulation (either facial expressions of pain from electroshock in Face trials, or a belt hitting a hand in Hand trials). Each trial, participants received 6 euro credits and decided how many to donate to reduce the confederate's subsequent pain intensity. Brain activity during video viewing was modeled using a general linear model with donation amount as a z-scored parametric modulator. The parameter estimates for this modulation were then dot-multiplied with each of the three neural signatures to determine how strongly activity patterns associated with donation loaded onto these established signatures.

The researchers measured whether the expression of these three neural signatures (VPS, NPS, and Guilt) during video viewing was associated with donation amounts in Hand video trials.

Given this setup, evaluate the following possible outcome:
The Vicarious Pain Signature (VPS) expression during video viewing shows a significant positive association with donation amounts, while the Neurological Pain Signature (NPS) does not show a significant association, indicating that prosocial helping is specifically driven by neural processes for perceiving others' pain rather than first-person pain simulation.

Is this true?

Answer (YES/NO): NO